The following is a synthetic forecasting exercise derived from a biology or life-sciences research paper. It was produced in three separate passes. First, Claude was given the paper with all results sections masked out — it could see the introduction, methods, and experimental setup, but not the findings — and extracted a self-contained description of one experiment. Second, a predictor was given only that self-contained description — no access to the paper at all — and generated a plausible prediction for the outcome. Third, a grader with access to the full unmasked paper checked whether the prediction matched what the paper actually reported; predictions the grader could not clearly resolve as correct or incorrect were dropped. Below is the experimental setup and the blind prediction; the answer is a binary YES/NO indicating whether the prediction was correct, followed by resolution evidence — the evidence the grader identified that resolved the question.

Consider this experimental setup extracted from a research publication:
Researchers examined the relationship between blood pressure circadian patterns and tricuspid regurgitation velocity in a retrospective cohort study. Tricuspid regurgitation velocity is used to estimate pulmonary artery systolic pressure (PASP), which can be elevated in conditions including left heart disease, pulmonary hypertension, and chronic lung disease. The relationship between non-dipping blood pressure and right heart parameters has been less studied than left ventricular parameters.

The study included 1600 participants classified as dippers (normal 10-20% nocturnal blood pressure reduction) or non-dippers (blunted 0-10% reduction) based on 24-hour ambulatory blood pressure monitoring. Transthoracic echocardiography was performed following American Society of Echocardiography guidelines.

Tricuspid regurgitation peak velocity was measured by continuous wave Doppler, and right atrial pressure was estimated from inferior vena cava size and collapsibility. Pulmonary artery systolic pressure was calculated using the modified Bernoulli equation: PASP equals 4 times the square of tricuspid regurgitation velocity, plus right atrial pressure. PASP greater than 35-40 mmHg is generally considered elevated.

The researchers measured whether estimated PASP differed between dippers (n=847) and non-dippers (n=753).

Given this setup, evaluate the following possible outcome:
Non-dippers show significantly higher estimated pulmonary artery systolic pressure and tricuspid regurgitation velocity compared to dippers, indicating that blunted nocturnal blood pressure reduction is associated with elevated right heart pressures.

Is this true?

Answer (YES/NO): NO